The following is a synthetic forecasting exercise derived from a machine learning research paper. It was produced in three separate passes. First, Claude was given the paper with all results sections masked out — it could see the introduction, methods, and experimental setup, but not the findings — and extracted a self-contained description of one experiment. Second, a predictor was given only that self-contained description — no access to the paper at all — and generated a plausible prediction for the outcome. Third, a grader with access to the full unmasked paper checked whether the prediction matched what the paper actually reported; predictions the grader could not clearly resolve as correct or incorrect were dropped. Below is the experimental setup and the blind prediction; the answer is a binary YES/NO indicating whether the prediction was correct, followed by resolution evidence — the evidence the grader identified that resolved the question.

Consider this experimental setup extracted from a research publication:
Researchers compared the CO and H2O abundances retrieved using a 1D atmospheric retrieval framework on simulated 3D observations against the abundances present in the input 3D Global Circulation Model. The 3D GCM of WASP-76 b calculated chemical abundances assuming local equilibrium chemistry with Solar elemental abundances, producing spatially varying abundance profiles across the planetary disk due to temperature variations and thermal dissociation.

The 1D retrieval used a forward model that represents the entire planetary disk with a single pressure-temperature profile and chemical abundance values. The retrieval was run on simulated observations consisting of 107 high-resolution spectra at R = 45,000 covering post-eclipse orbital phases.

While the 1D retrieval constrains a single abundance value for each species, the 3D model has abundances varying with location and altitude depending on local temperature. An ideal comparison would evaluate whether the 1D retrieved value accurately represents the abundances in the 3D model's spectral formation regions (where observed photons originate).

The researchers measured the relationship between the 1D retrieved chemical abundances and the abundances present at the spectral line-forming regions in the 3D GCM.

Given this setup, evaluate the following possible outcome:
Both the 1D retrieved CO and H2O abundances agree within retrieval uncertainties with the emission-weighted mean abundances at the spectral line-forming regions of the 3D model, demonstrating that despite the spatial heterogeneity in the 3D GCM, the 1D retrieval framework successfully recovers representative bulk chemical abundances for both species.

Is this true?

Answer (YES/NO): NO